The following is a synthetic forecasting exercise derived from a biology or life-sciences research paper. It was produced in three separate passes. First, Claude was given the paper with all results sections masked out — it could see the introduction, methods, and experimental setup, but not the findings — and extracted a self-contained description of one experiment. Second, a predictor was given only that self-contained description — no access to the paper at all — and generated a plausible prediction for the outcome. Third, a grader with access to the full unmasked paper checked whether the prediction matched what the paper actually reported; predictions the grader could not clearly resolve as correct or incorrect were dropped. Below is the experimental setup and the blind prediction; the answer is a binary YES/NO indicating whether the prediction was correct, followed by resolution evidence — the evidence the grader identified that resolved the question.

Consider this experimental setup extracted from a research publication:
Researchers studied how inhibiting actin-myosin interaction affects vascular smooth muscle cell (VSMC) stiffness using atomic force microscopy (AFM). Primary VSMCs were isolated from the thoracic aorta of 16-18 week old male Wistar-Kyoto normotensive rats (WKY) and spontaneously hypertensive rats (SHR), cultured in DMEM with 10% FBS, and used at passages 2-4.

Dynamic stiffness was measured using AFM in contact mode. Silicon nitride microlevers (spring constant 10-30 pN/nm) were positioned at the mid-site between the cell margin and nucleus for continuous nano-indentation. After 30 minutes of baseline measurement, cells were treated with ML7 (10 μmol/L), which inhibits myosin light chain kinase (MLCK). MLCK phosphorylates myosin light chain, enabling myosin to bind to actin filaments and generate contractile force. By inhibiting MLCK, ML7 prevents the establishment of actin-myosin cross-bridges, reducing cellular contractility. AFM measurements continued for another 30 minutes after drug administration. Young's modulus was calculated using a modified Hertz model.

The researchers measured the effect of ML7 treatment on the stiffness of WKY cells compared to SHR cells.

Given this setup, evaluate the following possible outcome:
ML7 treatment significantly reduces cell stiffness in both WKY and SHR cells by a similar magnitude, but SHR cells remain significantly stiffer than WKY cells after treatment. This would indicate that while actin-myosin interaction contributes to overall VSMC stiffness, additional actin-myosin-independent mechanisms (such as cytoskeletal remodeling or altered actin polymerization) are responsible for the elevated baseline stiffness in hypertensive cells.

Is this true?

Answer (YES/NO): NO